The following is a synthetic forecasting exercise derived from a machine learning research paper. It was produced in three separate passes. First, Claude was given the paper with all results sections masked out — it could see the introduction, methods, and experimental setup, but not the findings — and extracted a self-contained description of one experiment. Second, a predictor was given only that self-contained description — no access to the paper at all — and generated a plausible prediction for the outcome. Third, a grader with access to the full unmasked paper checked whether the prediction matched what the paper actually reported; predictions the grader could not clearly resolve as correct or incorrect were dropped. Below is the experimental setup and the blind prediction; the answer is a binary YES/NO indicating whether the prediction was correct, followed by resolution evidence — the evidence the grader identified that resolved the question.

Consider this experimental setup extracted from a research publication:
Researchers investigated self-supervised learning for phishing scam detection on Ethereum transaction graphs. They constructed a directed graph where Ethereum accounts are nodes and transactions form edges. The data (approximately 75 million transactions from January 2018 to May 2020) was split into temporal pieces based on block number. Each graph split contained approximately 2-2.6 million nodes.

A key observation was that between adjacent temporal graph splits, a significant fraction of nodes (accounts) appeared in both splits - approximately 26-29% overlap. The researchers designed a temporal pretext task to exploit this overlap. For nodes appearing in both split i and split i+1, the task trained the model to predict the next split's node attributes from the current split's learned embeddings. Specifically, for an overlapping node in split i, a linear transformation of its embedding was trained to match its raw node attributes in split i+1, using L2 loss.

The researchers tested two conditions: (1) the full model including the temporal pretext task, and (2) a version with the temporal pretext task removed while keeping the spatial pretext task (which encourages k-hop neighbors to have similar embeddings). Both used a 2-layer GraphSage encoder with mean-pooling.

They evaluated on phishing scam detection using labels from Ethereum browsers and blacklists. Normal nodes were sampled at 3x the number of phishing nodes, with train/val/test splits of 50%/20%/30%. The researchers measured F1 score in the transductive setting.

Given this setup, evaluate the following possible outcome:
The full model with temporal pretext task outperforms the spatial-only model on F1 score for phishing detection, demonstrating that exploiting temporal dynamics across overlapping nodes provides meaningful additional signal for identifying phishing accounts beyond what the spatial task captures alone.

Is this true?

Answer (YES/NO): YES